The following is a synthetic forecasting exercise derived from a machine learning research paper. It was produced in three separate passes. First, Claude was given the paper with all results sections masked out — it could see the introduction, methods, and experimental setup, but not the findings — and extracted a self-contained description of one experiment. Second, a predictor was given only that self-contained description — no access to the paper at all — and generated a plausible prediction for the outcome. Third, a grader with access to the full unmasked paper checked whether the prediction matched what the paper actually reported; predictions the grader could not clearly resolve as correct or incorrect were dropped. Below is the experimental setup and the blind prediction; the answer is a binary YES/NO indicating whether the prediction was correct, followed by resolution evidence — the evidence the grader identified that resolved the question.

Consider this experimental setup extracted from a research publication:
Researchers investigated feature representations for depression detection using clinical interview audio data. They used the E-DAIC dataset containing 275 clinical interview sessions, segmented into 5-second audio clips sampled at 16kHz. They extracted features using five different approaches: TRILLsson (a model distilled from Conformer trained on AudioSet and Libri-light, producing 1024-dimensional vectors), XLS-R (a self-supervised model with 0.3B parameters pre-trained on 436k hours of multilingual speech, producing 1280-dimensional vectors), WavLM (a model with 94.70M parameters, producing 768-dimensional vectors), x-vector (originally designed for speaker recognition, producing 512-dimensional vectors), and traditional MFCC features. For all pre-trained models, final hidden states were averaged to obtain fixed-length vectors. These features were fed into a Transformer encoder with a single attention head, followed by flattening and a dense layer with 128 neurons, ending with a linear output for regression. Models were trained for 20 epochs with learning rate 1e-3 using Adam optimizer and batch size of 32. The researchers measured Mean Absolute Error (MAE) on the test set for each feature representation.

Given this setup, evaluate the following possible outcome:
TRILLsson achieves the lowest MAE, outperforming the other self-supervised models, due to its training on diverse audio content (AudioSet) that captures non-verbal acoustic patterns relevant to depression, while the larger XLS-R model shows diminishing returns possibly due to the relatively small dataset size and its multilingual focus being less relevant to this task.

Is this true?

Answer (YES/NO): YES